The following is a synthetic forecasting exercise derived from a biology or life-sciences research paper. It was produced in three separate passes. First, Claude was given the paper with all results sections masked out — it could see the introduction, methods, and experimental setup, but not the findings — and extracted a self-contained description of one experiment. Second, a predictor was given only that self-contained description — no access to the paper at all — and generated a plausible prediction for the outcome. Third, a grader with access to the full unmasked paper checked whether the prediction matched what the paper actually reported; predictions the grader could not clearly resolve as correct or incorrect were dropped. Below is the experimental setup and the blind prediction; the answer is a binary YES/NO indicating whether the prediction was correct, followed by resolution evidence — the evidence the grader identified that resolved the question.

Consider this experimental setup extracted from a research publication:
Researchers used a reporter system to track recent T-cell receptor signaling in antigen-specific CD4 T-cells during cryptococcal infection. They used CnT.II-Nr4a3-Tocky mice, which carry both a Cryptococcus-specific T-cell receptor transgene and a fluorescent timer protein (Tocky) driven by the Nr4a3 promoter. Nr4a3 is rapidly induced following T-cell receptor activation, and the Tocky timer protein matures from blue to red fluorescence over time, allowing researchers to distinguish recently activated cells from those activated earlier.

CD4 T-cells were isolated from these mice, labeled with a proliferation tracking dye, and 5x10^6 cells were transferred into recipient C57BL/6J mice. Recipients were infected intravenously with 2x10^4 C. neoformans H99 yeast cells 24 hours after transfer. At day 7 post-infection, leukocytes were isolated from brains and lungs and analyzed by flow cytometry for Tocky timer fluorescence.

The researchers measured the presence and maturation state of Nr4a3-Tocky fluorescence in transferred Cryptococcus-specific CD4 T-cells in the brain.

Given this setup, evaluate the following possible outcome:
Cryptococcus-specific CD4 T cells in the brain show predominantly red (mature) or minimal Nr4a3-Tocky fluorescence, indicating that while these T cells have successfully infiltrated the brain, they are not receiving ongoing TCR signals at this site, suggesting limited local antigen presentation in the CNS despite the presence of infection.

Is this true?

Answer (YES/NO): NO